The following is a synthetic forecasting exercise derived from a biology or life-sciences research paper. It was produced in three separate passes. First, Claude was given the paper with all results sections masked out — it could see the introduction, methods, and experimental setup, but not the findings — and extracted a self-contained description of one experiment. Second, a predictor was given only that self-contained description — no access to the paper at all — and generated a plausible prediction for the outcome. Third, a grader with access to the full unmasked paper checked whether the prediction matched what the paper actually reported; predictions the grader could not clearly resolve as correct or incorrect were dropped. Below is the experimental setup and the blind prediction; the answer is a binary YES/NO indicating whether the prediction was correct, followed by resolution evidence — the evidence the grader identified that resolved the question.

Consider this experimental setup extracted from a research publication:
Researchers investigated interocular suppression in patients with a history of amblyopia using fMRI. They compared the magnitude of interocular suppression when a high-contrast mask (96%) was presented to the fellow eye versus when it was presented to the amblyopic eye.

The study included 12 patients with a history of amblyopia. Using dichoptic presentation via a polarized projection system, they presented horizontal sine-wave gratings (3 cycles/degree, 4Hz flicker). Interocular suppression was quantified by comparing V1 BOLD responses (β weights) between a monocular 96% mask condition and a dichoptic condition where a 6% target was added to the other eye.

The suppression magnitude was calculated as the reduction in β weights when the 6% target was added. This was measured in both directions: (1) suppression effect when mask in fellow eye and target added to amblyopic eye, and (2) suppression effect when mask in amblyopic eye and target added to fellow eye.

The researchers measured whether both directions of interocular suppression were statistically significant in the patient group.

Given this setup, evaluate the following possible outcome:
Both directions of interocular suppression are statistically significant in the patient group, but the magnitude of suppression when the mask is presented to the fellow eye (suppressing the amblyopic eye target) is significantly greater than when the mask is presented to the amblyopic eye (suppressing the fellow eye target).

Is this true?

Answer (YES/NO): NO